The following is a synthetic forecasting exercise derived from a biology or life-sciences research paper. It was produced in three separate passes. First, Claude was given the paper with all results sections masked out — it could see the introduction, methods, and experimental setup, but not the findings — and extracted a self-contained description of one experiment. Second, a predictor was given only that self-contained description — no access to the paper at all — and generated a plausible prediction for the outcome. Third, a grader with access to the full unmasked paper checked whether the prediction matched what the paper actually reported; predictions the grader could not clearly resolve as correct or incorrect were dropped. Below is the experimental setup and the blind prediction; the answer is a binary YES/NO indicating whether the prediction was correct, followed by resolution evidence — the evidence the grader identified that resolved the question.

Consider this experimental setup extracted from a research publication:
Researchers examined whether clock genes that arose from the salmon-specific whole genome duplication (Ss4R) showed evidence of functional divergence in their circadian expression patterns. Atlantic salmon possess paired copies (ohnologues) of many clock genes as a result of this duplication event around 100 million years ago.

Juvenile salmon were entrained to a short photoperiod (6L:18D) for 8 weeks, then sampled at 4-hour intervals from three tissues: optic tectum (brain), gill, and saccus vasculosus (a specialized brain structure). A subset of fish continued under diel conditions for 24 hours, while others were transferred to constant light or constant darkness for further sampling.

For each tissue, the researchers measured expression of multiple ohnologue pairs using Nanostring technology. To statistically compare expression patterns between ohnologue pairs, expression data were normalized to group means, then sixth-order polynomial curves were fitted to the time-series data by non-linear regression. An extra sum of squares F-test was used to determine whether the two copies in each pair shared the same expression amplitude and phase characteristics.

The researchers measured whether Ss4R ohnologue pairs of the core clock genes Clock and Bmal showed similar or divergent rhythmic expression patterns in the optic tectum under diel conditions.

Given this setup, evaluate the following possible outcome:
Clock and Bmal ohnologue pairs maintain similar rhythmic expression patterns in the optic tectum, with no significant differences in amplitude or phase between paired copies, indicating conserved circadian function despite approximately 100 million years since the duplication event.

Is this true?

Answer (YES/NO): NO